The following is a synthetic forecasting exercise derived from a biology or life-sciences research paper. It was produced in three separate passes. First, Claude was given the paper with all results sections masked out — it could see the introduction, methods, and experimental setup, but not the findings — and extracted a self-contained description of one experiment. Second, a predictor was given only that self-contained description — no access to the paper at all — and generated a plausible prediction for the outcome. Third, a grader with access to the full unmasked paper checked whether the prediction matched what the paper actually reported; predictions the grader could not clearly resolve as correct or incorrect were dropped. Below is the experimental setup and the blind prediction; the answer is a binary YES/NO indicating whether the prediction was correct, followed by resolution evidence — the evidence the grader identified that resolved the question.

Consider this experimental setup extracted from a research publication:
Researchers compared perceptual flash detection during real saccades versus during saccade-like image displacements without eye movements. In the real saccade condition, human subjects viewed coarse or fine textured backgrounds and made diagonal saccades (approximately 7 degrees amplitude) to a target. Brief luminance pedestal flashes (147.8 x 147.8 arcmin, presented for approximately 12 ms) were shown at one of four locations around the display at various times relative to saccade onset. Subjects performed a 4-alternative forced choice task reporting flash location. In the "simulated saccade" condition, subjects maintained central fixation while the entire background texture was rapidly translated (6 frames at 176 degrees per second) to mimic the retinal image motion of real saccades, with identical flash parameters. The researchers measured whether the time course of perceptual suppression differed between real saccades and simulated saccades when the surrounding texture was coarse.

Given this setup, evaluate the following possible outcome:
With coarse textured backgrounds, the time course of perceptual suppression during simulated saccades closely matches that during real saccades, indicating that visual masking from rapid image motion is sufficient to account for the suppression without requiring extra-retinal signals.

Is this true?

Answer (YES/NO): NO